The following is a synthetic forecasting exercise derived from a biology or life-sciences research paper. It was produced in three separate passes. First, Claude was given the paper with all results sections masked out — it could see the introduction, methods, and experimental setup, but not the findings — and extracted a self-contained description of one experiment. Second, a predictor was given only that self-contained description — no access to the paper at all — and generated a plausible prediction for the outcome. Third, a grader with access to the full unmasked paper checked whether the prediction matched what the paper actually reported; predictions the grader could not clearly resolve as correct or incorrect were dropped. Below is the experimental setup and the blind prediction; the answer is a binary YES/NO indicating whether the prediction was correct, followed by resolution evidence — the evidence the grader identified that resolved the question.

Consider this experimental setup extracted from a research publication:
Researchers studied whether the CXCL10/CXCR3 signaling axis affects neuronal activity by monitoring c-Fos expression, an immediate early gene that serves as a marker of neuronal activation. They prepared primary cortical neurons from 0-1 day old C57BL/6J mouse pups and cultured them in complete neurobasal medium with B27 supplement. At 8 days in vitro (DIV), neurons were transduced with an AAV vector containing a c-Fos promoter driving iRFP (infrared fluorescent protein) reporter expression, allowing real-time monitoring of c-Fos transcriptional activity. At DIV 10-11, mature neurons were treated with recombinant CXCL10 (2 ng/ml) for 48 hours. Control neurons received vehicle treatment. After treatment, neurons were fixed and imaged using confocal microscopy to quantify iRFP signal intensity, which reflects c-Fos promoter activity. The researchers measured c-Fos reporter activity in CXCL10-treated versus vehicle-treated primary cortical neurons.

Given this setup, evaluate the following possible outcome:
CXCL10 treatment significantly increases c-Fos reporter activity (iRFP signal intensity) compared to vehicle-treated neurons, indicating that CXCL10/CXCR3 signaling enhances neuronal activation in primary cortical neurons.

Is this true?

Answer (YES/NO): NO